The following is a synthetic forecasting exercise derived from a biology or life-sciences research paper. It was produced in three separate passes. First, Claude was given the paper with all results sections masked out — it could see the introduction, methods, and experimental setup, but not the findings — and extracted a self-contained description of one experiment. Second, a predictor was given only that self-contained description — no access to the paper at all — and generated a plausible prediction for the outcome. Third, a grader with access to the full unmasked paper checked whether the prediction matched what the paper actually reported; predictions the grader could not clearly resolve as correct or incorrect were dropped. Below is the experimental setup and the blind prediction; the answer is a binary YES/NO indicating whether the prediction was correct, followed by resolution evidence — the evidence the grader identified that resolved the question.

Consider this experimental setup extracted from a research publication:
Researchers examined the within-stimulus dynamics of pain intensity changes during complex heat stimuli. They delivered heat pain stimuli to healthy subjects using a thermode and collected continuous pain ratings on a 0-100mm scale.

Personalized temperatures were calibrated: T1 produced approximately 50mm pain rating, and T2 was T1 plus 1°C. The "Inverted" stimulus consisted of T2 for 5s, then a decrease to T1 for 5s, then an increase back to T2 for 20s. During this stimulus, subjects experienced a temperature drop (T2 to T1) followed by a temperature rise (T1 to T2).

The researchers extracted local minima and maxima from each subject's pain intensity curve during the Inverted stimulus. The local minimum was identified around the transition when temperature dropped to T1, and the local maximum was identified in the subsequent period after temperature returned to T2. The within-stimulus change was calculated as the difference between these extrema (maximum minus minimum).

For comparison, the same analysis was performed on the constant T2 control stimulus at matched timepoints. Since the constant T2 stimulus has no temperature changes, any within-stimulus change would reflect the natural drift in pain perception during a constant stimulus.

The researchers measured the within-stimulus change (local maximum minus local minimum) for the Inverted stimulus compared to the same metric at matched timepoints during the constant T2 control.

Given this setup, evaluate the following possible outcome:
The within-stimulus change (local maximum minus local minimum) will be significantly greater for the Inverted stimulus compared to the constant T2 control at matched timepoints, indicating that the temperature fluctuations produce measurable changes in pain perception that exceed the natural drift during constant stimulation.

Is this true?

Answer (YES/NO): YES